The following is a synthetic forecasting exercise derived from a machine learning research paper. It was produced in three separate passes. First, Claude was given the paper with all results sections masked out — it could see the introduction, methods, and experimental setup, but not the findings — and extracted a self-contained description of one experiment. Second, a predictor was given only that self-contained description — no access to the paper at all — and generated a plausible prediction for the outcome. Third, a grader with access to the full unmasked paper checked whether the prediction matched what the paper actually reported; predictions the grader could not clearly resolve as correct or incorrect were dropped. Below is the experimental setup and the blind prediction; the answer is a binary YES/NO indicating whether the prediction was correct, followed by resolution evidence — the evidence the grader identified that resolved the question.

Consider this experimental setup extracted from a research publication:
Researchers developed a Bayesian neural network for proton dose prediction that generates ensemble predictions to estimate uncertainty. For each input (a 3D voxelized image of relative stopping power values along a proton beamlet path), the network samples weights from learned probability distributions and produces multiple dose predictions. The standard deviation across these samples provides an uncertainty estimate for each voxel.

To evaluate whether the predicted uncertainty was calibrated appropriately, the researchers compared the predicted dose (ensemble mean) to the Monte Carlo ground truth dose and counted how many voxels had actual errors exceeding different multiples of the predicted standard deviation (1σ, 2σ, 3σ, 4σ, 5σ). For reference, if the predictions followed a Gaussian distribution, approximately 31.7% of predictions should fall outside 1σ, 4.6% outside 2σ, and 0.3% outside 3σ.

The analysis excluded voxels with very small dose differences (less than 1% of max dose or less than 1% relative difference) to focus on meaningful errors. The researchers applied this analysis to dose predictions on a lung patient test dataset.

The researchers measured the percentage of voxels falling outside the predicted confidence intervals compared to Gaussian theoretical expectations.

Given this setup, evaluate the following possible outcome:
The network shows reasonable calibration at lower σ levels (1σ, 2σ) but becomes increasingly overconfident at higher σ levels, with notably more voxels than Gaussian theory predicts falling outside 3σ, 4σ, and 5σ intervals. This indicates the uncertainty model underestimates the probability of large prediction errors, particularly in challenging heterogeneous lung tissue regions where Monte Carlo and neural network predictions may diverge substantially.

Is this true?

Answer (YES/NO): NO